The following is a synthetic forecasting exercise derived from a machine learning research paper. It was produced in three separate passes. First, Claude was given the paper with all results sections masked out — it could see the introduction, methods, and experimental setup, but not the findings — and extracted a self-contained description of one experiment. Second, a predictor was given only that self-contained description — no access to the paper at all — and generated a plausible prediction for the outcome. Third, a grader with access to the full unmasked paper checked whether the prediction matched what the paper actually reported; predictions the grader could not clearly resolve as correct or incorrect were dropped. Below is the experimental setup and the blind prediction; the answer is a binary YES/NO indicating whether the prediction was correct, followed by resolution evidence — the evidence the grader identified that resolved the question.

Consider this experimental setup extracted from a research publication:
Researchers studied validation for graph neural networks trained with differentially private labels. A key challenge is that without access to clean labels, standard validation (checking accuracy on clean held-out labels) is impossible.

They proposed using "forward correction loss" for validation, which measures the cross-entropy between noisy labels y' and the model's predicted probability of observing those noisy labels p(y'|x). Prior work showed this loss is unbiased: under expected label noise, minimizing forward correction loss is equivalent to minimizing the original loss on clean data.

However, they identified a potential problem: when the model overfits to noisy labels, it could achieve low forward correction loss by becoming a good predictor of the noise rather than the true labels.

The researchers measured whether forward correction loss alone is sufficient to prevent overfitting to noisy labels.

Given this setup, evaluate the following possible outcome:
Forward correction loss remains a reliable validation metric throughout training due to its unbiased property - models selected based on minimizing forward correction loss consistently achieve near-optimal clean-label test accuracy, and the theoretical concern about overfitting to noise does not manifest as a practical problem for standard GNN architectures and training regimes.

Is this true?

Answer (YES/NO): NO